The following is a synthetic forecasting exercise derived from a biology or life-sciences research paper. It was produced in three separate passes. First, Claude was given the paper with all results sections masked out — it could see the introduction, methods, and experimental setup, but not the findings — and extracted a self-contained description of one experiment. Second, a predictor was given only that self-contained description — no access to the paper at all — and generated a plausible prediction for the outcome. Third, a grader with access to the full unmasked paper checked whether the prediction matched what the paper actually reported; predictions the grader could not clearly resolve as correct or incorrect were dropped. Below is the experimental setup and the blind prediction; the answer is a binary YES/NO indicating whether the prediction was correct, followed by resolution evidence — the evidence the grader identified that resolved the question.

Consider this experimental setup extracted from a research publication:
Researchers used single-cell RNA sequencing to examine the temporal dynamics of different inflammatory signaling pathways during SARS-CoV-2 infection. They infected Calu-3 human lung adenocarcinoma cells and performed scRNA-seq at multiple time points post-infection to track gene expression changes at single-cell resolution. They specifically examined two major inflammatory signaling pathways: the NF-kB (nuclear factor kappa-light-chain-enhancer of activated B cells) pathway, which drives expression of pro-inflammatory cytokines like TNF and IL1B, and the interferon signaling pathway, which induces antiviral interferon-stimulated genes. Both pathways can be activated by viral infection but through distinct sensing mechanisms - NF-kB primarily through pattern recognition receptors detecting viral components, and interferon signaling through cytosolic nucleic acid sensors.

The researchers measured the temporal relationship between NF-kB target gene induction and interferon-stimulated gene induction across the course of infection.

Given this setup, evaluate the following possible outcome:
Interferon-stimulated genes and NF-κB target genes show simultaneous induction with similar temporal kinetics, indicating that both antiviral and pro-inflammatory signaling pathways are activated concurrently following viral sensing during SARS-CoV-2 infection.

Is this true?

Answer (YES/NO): NO